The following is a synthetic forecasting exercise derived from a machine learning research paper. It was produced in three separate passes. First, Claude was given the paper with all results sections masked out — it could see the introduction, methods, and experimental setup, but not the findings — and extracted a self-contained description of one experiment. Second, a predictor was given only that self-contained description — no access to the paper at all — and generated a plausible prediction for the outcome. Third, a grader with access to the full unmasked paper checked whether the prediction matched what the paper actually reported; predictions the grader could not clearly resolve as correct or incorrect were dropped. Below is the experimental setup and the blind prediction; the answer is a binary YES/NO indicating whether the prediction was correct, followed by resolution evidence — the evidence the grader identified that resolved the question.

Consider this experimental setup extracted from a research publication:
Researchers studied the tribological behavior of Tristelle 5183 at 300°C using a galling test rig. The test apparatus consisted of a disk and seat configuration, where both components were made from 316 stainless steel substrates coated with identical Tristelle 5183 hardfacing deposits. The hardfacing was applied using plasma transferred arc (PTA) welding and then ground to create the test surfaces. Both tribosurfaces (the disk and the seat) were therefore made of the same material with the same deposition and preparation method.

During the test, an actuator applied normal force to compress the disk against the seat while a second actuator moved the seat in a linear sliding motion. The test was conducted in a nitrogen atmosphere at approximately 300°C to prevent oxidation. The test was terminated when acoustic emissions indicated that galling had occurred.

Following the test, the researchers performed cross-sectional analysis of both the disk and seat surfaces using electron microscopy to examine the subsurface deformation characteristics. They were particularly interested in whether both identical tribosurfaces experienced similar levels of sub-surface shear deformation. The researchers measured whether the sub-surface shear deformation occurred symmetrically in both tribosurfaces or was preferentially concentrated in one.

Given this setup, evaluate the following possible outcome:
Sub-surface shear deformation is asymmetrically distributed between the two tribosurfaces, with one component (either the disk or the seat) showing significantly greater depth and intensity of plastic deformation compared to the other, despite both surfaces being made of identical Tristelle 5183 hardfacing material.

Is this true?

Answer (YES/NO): YES